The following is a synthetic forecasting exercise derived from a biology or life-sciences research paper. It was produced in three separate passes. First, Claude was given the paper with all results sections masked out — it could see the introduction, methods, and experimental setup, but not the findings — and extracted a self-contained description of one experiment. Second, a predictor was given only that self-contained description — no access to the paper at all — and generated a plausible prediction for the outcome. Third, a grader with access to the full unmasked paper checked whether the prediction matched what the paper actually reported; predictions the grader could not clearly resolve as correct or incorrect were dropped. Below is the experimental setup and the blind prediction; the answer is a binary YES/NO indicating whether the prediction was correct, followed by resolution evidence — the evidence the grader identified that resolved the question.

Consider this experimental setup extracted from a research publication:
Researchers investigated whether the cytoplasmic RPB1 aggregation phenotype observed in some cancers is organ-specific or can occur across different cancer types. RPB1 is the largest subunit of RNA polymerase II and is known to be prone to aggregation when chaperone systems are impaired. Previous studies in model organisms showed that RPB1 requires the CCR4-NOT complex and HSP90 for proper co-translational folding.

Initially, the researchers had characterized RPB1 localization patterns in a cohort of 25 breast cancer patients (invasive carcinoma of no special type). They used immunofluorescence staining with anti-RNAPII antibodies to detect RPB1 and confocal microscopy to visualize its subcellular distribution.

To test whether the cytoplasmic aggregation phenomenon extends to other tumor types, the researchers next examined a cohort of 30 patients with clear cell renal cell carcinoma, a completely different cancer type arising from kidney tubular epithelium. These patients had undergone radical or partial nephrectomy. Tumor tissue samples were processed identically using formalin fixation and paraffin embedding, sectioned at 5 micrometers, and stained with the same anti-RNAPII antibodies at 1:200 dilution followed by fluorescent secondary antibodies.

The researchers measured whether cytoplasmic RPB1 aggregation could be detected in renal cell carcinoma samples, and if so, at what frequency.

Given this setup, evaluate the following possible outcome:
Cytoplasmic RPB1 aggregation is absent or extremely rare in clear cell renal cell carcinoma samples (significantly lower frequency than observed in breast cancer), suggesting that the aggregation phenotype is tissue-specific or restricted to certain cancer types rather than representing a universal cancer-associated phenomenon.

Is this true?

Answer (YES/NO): NO